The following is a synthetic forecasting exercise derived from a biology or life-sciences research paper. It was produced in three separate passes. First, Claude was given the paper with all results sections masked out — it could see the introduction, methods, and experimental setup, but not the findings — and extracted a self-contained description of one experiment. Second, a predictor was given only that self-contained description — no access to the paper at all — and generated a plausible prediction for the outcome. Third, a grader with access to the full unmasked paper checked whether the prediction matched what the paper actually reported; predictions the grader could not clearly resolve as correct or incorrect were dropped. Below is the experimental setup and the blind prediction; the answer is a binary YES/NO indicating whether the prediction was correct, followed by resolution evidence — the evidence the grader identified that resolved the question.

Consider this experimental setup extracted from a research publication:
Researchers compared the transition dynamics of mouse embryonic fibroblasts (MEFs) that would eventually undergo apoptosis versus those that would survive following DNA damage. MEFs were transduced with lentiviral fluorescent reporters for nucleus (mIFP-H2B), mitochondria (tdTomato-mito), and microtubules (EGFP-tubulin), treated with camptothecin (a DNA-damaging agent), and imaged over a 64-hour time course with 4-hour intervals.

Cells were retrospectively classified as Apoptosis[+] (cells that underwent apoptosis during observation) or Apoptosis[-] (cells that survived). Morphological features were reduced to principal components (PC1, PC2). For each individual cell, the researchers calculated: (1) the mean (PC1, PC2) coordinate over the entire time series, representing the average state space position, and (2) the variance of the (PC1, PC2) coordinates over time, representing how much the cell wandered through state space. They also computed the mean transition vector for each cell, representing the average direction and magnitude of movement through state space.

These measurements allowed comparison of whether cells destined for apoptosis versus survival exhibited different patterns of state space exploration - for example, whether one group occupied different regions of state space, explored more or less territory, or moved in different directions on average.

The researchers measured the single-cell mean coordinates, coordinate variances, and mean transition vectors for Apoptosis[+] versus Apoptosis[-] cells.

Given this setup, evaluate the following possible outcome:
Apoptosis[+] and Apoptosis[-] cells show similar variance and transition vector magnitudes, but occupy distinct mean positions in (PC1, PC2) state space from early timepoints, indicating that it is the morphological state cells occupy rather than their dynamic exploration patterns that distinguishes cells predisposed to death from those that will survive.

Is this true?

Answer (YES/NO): NO